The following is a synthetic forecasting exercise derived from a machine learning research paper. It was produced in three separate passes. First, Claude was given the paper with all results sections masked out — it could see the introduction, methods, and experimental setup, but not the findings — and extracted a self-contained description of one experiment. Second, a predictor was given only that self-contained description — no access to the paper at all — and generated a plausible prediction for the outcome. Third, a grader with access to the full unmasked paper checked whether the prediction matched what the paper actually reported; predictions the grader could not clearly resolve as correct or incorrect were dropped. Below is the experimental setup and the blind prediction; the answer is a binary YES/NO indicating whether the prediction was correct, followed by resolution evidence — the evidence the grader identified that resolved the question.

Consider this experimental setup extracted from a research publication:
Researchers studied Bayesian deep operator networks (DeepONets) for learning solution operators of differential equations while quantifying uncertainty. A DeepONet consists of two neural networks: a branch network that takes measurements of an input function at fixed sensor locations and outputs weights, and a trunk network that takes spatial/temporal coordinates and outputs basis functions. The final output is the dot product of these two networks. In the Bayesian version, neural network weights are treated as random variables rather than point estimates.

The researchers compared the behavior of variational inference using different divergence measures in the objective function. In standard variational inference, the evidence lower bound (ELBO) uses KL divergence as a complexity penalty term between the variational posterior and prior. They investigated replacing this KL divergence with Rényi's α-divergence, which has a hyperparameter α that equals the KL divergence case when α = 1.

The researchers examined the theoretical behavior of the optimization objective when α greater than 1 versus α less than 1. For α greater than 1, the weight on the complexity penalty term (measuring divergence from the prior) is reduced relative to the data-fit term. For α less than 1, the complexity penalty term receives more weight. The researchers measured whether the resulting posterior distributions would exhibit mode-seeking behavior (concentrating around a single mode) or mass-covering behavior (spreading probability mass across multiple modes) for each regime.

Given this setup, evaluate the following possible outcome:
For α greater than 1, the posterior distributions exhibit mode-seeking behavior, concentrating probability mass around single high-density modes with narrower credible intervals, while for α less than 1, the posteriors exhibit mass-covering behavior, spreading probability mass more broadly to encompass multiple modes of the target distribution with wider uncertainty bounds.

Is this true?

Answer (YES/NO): YES